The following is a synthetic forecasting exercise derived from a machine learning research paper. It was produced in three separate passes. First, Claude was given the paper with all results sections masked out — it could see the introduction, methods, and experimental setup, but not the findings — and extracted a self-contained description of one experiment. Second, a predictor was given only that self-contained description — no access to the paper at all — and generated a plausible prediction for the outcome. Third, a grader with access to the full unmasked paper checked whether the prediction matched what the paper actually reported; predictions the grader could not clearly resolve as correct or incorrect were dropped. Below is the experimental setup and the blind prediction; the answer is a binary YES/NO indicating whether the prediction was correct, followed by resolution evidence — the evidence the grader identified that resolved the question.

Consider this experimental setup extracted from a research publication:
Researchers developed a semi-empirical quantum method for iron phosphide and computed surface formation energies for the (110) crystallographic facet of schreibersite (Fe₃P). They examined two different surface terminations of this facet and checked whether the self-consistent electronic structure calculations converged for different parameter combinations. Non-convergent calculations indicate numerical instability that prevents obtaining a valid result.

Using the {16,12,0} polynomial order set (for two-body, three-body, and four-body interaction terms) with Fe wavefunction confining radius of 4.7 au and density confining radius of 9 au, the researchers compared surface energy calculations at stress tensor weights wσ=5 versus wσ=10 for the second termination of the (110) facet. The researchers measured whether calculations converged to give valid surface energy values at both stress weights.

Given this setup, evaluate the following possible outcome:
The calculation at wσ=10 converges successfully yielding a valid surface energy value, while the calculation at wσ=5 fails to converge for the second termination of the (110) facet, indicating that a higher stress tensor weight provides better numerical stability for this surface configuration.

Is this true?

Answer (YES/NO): YES